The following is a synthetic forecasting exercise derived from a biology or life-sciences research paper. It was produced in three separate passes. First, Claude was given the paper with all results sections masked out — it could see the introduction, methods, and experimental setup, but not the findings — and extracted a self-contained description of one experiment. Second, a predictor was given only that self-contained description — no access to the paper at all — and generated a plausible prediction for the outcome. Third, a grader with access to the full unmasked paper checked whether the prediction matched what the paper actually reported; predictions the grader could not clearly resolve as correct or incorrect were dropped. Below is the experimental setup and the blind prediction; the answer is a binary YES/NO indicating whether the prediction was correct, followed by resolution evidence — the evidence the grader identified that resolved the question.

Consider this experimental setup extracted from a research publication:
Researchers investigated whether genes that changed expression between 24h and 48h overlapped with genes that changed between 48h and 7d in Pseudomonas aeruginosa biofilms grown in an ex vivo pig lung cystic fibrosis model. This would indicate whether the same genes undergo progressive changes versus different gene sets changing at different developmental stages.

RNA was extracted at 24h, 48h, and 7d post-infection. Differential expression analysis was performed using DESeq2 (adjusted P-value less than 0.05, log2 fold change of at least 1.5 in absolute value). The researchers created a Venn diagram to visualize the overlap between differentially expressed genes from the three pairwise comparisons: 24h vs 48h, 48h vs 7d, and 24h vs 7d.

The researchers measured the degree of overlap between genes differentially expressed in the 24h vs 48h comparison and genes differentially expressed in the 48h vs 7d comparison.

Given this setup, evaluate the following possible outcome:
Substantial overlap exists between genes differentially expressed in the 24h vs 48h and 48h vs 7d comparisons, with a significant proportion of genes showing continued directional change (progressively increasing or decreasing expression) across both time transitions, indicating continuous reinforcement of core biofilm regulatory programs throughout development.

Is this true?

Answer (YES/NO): NO